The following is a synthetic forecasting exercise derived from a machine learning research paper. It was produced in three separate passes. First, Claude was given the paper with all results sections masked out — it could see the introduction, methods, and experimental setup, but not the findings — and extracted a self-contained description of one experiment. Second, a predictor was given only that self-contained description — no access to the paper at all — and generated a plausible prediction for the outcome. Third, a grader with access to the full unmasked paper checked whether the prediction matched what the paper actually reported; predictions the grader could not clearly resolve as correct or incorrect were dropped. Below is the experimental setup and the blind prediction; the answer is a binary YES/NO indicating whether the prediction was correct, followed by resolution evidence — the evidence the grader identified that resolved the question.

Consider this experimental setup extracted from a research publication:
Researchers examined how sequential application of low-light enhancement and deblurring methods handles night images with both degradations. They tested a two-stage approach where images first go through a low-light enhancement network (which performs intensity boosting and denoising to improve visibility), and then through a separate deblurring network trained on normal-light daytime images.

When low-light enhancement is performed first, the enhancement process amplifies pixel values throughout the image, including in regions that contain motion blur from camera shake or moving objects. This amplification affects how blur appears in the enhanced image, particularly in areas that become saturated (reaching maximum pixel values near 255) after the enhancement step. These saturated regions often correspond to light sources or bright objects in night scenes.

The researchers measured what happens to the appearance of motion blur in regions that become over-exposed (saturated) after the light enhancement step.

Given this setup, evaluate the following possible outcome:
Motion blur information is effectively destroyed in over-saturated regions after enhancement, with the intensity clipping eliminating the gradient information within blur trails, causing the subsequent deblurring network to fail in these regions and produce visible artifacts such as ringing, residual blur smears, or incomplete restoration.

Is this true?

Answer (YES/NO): NO